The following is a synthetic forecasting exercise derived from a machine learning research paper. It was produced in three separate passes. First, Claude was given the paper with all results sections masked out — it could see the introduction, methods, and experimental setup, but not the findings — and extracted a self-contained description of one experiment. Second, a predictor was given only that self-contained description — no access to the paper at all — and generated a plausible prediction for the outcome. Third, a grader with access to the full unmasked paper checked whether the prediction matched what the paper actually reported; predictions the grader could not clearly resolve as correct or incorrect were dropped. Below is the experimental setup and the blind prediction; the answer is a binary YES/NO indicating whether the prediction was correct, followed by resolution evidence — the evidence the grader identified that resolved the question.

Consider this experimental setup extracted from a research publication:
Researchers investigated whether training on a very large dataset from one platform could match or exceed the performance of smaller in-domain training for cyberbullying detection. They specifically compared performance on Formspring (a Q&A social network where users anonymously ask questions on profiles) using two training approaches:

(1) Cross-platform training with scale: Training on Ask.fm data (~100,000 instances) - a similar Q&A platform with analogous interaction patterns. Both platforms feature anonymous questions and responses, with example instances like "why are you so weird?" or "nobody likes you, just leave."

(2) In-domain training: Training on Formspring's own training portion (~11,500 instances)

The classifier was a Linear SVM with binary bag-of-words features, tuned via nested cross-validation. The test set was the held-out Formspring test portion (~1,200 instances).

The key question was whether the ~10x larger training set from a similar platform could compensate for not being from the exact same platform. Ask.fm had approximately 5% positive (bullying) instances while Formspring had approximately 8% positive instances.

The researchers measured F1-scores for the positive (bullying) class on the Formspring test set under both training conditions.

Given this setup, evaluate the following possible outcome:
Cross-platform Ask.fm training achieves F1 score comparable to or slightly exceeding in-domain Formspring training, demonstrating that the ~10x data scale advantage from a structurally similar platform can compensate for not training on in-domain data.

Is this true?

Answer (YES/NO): YES